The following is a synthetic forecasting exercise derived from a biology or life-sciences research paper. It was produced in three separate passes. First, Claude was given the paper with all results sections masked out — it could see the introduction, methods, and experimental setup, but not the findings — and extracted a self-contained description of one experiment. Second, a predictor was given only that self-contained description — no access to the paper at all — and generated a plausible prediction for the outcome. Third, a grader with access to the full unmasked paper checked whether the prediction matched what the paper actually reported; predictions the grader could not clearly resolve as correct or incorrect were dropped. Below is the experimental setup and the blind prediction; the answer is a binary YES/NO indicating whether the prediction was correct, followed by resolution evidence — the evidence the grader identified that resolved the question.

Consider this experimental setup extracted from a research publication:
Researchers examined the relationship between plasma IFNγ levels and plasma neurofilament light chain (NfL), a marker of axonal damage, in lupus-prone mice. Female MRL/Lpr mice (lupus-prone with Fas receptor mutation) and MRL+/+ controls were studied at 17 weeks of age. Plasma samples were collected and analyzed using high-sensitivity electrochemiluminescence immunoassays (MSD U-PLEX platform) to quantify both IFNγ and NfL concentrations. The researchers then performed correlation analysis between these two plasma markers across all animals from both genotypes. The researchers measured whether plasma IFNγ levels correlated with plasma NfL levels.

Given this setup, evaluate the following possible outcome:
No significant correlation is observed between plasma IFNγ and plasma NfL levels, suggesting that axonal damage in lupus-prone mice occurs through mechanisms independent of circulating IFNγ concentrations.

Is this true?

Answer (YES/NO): NO